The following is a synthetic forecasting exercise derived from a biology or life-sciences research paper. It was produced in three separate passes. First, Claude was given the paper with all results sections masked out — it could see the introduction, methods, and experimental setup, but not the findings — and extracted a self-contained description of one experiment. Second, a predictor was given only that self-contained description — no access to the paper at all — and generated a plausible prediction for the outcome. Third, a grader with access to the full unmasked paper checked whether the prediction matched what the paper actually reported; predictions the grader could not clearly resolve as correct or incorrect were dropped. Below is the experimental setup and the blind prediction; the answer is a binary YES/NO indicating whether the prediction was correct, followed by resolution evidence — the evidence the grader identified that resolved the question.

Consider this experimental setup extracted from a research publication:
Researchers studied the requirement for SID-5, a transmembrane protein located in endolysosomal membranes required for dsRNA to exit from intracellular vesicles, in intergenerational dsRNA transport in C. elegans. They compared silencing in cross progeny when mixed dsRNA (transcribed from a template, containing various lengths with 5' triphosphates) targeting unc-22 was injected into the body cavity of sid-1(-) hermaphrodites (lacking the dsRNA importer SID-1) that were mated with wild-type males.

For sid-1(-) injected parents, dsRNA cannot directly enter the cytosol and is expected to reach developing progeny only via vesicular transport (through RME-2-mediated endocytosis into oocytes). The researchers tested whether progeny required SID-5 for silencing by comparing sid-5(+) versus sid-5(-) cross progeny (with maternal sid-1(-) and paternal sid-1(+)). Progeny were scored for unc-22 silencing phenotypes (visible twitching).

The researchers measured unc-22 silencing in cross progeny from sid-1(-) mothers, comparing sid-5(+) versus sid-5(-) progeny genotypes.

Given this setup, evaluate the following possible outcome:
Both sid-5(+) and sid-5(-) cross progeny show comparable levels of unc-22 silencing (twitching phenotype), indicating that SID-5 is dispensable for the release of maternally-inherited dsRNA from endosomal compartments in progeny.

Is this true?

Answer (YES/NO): NO